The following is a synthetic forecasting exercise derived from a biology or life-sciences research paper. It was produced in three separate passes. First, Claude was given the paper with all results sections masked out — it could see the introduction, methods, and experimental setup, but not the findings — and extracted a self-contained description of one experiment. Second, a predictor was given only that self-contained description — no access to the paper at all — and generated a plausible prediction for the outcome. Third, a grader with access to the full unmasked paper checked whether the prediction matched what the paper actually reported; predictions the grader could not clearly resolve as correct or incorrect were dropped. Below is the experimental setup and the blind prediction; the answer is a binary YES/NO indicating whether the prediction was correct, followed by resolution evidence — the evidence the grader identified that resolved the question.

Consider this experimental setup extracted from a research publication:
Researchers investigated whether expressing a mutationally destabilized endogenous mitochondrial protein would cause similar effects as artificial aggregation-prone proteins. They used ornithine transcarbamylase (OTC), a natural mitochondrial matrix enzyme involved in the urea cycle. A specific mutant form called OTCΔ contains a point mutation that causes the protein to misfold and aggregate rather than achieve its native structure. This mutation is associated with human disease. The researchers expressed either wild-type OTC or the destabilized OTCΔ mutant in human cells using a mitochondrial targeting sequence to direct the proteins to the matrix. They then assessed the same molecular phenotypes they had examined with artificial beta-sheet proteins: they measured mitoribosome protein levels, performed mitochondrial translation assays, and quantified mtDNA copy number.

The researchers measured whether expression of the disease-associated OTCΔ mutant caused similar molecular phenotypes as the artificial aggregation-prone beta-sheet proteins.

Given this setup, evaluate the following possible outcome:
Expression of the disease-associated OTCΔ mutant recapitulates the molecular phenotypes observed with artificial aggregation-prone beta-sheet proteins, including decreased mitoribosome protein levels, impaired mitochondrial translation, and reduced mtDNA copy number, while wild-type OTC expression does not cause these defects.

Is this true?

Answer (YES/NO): NO